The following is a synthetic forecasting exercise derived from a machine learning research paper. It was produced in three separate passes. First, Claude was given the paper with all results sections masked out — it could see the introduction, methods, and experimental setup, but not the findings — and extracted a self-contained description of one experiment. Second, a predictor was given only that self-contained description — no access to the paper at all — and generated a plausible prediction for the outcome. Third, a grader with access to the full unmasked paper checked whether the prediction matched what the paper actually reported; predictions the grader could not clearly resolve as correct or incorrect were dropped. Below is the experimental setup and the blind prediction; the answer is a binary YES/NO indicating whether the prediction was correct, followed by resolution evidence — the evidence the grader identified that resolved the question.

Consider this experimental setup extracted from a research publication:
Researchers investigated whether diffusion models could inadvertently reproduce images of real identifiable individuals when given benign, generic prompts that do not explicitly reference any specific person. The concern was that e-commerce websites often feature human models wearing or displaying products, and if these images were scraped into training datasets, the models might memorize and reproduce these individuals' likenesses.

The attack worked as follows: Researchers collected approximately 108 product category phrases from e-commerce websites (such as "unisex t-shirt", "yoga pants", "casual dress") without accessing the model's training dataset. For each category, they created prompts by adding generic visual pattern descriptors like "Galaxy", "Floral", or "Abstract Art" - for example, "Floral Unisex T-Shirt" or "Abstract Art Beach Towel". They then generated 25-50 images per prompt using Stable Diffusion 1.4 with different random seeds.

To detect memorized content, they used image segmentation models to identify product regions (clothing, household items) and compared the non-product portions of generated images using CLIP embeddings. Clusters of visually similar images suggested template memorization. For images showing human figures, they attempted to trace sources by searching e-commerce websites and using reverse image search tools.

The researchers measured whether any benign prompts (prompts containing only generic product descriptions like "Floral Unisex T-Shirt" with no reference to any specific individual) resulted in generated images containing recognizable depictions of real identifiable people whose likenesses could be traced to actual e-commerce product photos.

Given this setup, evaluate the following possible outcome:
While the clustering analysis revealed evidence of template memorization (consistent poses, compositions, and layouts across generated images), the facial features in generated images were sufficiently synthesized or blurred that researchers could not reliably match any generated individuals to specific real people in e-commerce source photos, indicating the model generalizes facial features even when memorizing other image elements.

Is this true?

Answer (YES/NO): NO